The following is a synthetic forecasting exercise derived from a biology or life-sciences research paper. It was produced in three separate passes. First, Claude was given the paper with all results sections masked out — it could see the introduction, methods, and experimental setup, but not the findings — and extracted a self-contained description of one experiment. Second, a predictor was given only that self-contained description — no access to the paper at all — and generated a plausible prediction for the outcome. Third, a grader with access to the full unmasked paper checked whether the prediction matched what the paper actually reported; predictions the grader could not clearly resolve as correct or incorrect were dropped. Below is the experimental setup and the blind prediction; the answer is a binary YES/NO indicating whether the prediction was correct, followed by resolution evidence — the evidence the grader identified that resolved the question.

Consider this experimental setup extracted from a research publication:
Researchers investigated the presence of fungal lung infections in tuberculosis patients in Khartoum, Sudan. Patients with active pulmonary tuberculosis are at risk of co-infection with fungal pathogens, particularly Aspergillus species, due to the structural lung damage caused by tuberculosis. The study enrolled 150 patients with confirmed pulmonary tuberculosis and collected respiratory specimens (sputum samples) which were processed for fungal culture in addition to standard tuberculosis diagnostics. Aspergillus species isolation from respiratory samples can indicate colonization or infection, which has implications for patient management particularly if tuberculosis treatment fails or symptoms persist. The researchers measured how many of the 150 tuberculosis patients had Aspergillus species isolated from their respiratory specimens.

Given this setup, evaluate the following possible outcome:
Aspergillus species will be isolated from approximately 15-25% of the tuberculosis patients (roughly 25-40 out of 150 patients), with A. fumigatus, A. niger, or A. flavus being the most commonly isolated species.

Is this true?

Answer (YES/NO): NO